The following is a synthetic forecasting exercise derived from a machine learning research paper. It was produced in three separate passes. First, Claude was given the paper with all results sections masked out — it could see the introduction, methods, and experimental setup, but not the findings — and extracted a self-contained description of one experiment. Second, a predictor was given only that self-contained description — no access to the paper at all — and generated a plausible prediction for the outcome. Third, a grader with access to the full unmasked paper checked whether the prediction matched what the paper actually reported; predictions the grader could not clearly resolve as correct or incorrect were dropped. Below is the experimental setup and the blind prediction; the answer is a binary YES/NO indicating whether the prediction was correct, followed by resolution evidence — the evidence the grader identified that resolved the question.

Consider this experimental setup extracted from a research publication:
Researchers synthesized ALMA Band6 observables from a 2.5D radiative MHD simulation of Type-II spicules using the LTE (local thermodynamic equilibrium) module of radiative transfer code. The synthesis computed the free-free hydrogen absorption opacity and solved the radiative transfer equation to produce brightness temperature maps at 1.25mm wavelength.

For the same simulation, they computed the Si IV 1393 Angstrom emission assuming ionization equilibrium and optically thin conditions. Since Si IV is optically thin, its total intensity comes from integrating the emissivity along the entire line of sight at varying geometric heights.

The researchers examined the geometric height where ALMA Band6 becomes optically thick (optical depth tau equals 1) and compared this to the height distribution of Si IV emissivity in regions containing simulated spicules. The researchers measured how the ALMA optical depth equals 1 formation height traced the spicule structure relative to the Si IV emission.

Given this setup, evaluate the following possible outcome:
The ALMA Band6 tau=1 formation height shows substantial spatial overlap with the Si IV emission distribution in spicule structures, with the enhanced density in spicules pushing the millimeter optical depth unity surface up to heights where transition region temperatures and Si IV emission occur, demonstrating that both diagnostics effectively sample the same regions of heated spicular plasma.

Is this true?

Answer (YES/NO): NO